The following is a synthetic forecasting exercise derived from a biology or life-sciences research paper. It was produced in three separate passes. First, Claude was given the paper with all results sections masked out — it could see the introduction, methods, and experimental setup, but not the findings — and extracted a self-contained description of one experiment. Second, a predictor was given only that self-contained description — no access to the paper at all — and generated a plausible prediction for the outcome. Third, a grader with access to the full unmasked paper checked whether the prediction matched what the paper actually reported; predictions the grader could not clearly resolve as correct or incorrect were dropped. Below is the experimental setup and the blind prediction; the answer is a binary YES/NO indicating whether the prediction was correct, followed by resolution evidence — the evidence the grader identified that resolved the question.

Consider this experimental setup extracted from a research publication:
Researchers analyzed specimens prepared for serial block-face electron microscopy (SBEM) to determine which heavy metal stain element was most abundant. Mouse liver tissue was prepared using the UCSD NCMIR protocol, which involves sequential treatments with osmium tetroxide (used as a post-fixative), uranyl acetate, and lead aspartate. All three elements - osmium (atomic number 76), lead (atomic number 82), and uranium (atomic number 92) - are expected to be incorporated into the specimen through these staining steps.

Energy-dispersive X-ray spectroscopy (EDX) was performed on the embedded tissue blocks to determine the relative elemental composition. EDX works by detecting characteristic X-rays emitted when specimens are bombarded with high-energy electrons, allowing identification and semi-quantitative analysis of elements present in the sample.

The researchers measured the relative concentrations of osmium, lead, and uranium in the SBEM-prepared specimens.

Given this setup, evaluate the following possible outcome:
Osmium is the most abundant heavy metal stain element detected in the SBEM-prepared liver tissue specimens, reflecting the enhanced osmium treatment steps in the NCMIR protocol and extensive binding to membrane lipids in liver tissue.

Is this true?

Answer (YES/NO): NO